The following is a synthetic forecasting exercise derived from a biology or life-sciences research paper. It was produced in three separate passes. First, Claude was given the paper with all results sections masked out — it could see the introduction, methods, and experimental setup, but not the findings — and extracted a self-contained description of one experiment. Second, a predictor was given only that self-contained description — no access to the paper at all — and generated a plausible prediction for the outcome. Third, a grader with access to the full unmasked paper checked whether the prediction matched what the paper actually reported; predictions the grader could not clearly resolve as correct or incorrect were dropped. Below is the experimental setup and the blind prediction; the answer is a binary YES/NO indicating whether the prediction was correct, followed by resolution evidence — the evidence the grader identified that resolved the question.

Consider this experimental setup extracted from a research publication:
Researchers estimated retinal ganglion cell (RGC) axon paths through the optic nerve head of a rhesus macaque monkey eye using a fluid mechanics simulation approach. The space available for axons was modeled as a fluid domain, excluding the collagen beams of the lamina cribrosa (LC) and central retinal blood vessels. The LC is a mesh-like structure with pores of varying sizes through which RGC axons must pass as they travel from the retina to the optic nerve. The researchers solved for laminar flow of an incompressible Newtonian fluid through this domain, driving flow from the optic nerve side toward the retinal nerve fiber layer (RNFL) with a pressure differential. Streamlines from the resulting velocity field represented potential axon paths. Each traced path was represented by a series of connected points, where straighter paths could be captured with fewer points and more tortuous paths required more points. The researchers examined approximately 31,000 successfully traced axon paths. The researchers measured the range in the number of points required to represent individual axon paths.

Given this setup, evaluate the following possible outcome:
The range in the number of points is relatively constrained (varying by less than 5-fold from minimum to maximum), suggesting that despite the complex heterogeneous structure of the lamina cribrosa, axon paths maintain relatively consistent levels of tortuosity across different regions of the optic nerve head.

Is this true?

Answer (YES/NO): YES